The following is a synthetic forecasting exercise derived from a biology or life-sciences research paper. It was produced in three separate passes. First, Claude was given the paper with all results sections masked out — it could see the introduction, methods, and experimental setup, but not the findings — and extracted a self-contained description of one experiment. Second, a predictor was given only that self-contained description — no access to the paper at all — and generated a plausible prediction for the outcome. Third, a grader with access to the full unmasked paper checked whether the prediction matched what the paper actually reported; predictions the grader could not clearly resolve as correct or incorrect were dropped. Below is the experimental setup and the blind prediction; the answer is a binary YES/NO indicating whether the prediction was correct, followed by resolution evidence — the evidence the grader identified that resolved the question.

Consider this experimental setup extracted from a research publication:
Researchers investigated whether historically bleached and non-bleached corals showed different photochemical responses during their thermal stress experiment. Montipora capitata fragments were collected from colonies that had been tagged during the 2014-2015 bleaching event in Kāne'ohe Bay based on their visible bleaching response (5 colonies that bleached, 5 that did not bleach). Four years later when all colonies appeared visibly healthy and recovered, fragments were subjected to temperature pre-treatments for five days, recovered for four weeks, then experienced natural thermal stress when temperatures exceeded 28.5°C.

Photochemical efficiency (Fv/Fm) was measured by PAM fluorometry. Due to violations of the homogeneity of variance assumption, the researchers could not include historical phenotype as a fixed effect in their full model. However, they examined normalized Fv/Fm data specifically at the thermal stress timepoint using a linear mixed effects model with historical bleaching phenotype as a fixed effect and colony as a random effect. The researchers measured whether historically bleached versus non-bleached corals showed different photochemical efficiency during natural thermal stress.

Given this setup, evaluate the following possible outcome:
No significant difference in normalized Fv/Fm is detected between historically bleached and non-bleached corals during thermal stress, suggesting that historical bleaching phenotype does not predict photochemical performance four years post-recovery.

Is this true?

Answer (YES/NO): NO